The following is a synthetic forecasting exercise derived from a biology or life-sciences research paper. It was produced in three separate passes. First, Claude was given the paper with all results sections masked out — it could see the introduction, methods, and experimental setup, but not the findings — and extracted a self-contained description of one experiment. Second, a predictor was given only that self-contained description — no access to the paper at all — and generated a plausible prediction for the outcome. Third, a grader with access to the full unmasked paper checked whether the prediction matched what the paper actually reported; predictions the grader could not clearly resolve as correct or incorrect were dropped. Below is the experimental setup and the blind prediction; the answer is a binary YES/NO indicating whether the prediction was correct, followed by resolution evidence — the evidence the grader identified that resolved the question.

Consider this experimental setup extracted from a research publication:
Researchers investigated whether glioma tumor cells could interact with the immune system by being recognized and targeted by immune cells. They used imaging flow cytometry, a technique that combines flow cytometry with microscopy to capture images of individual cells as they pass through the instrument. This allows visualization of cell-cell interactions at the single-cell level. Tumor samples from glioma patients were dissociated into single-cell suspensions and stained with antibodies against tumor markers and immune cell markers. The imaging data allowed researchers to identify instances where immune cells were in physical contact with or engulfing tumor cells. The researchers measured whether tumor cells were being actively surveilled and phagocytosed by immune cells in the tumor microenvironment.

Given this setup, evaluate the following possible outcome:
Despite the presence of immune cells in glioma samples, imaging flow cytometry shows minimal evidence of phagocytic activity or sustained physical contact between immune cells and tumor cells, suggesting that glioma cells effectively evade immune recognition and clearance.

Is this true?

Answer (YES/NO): NO